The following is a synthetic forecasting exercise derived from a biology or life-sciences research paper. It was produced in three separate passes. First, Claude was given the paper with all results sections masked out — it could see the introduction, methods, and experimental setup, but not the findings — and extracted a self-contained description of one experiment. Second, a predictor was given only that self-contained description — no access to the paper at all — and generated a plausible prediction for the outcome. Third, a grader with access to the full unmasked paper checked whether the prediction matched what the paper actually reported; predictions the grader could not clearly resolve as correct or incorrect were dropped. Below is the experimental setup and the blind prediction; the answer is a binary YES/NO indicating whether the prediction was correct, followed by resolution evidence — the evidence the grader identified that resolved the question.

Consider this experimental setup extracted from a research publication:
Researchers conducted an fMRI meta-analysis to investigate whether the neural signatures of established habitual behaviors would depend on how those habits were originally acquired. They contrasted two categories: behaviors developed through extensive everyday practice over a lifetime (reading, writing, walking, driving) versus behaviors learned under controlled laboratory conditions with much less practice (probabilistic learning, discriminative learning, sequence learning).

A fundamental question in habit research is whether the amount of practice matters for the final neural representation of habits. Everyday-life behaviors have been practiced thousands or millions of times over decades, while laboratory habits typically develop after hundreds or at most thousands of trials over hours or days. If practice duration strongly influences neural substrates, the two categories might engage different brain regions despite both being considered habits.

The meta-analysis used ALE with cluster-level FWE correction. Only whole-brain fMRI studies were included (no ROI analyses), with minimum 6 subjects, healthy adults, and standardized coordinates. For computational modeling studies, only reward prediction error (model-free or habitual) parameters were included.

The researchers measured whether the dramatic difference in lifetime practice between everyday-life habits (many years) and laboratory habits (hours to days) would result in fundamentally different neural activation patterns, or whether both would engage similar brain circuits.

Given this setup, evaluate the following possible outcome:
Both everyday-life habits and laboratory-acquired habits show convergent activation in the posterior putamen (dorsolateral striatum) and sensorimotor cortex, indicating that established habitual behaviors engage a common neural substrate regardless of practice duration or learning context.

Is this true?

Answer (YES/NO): NO